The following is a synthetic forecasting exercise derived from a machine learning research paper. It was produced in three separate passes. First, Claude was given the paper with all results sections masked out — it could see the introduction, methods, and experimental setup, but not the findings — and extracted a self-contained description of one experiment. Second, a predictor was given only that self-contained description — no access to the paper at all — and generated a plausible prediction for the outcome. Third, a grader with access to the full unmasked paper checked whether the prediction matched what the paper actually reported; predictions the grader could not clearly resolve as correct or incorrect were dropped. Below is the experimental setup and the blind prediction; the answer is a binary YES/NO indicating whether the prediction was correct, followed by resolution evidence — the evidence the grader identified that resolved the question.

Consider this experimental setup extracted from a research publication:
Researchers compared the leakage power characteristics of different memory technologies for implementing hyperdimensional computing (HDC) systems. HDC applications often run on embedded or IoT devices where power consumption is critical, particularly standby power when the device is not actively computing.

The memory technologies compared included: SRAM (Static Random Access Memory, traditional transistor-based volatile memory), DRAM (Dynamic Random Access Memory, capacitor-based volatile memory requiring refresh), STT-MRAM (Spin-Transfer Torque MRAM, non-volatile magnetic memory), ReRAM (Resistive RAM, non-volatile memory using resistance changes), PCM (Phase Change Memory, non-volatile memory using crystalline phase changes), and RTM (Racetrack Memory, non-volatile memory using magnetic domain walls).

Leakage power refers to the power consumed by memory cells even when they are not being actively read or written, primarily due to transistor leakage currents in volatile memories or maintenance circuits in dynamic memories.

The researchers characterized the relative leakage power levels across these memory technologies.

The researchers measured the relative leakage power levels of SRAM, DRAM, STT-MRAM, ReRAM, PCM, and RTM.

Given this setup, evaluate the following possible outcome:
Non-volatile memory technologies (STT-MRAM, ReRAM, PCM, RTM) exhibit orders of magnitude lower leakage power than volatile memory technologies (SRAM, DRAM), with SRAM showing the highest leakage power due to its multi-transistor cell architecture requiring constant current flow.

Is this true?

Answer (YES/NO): NO